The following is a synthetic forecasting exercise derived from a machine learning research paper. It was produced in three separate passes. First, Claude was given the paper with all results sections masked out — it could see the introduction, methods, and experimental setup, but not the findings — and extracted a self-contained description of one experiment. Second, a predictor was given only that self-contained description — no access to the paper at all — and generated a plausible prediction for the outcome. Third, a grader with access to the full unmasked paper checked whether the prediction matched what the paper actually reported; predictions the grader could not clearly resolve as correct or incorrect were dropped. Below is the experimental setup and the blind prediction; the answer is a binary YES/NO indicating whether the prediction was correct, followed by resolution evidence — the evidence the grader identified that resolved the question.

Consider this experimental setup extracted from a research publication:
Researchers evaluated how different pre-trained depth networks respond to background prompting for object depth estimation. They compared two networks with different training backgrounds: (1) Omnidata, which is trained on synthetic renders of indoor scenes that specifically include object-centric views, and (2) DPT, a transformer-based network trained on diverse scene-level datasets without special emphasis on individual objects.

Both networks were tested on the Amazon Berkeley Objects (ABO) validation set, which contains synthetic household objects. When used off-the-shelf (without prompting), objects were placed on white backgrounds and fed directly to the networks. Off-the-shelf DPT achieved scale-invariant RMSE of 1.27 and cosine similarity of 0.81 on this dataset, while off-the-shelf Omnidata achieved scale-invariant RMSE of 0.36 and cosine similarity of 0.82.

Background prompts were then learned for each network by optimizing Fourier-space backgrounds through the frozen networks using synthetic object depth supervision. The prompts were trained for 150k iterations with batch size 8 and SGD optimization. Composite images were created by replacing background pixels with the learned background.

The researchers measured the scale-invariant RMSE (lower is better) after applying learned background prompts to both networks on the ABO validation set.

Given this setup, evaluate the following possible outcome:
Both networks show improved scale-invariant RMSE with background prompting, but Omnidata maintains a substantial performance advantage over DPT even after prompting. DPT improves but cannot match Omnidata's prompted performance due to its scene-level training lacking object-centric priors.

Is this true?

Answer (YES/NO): NO